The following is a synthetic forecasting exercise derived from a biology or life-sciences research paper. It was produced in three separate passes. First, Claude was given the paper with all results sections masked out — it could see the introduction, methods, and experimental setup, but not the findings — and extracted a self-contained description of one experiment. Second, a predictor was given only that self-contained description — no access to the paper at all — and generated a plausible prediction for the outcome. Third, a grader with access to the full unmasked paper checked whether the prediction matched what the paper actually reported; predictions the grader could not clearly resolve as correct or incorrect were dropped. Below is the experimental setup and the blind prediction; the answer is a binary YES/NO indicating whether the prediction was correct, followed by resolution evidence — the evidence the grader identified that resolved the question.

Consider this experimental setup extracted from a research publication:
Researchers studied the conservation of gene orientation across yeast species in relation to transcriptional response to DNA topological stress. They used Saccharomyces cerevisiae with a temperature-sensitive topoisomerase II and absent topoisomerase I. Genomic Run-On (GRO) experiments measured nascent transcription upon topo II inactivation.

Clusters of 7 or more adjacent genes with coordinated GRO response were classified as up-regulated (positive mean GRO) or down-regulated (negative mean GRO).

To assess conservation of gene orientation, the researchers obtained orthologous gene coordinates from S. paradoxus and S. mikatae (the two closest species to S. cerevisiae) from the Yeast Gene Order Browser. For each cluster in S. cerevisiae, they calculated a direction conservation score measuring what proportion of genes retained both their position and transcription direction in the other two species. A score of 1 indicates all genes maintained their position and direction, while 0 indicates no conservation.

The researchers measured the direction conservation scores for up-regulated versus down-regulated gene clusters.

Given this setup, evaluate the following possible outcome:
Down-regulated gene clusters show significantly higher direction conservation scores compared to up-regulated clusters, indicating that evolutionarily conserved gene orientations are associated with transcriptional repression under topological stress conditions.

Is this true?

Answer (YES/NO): NO